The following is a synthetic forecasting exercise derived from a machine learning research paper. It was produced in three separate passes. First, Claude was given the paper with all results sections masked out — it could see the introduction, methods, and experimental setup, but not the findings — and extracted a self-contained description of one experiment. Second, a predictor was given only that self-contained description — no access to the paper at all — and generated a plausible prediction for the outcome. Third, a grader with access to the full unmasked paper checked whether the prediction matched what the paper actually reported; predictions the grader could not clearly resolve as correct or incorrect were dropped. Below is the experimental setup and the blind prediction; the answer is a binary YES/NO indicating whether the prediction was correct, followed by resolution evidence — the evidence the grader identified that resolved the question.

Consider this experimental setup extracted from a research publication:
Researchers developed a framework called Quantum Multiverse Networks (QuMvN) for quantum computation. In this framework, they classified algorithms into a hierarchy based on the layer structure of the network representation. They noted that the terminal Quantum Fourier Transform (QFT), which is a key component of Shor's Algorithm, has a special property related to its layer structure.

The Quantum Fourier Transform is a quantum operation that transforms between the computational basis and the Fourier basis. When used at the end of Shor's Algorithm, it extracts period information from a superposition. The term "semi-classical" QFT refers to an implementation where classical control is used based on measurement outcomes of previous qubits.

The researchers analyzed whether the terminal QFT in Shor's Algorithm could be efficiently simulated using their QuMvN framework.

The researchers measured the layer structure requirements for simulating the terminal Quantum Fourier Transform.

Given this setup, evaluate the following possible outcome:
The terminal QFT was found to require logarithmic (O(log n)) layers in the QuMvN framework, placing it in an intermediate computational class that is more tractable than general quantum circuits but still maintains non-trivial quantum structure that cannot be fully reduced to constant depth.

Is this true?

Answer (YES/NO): NO